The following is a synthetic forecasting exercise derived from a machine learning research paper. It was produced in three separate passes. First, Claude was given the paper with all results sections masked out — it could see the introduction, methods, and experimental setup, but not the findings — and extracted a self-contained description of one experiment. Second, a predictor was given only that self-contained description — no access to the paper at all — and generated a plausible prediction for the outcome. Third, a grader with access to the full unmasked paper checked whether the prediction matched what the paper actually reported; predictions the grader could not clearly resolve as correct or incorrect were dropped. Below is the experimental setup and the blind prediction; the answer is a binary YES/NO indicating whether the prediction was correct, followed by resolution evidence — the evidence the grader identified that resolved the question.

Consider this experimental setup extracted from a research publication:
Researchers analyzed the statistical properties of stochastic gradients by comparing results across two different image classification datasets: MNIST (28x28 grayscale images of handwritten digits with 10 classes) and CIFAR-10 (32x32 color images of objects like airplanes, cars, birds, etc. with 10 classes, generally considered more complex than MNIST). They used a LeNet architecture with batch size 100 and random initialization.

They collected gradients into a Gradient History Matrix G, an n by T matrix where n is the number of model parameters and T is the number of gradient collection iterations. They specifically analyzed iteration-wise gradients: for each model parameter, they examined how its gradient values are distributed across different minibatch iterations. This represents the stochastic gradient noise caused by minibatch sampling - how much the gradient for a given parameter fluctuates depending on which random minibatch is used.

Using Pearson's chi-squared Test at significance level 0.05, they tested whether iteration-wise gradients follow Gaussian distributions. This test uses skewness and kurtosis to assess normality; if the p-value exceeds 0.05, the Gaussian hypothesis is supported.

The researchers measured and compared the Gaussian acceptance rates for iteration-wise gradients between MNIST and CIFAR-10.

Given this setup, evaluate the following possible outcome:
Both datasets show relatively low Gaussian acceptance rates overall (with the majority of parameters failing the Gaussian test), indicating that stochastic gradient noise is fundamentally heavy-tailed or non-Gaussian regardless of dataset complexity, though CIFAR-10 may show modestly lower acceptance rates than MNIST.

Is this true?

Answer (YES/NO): NO